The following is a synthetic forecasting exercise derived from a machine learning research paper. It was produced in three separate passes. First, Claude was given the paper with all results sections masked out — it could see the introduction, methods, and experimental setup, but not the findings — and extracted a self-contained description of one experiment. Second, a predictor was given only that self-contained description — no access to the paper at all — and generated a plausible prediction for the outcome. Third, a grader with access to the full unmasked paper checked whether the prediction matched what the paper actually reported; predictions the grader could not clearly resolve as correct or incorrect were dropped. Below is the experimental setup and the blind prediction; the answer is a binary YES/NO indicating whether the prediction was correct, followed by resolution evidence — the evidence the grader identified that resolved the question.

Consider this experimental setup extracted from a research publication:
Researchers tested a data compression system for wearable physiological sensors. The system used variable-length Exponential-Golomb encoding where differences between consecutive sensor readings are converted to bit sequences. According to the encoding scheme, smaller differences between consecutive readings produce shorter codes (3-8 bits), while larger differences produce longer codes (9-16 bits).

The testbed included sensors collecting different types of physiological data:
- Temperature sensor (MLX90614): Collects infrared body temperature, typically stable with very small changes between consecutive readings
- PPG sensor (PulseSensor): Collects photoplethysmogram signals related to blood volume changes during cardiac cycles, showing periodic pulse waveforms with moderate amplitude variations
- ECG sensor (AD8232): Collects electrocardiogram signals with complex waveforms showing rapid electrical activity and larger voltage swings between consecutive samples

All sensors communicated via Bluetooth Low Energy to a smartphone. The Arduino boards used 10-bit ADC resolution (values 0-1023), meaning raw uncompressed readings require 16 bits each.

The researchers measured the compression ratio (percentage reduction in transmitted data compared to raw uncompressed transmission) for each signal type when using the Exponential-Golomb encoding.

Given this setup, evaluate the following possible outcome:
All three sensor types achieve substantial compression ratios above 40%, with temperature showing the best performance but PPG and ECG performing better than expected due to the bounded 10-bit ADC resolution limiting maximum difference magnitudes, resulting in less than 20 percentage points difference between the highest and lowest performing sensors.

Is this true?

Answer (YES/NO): NO